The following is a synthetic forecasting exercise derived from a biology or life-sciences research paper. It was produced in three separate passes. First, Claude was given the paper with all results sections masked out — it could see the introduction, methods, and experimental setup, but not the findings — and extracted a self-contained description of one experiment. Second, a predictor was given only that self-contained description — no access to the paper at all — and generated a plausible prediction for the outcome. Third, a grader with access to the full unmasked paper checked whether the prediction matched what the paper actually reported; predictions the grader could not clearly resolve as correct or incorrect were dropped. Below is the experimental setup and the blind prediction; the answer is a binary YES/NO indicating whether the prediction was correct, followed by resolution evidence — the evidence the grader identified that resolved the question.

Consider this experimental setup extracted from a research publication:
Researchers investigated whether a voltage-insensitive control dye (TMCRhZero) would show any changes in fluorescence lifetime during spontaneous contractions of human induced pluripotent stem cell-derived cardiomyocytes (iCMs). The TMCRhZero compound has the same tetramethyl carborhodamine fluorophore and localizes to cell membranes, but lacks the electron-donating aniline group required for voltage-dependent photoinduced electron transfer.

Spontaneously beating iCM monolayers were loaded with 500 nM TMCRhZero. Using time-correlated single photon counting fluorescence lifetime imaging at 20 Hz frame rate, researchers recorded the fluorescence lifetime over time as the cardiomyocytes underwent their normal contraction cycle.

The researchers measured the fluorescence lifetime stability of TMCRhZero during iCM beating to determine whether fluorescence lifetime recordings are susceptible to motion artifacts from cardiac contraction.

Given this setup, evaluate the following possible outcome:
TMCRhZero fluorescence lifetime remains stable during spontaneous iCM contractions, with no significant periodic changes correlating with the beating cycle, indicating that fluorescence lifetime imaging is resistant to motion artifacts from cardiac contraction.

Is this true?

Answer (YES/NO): YES